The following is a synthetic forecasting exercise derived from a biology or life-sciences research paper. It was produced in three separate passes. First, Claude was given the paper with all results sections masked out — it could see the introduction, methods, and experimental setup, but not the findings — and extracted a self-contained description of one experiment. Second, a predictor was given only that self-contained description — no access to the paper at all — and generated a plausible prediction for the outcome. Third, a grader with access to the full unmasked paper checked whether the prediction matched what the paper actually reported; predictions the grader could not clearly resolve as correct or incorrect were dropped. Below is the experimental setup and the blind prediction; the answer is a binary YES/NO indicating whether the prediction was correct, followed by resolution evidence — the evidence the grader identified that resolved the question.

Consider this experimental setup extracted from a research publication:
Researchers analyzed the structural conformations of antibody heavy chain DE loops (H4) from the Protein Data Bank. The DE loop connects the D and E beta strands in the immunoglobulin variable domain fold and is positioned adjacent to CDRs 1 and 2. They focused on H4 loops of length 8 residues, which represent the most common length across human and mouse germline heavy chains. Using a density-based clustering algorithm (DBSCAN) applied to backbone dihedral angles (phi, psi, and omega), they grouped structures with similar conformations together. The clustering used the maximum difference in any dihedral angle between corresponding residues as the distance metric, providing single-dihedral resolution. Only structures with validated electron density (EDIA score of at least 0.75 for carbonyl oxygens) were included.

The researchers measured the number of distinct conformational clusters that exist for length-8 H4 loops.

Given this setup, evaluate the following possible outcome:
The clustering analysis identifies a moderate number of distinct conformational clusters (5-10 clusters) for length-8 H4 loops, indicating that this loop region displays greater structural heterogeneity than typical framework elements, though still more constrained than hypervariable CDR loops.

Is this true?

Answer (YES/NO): NO